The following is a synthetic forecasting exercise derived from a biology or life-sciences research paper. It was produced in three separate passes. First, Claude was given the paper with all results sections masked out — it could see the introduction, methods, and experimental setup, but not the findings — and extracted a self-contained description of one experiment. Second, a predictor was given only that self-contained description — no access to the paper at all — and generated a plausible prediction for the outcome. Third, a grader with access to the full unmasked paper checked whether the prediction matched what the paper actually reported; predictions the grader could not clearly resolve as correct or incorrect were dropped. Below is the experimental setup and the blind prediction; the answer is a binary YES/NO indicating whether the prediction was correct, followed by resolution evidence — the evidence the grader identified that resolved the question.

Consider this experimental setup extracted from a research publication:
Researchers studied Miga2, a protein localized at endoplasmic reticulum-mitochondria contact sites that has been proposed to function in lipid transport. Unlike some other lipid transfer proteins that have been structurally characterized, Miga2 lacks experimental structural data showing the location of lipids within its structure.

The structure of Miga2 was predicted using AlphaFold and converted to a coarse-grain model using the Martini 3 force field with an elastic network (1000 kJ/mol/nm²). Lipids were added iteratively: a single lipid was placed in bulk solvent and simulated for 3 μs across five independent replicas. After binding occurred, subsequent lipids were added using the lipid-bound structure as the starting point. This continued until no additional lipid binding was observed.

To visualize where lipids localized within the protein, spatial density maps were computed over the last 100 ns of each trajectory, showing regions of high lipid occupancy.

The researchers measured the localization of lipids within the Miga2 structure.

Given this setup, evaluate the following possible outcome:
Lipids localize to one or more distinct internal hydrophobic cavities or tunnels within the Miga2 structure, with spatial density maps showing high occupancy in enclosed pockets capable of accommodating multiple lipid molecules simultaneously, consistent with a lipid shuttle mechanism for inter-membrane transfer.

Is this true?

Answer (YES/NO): NO